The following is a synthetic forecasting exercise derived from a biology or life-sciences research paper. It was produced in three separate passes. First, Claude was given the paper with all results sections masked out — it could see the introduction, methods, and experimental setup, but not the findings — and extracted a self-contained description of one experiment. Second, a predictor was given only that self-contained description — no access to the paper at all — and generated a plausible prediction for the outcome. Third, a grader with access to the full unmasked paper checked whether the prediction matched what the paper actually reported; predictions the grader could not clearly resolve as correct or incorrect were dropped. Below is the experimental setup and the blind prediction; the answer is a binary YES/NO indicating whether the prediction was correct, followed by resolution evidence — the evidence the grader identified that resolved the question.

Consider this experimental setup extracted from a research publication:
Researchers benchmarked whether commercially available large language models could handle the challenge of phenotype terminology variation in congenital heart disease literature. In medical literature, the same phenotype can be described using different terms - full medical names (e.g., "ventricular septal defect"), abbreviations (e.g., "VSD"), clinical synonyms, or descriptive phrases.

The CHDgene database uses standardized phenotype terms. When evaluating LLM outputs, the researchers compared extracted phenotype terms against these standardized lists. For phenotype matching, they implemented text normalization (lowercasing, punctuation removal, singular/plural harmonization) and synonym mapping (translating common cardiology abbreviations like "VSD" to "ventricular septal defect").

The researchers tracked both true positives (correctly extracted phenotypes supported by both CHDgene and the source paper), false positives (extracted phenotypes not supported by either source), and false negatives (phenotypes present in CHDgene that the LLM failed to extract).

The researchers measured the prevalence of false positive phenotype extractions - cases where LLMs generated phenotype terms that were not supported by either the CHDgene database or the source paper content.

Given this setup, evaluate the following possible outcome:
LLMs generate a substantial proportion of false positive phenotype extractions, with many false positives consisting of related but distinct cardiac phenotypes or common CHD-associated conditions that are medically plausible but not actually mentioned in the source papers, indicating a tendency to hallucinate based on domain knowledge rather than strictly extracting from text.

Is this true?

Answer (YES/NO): NO